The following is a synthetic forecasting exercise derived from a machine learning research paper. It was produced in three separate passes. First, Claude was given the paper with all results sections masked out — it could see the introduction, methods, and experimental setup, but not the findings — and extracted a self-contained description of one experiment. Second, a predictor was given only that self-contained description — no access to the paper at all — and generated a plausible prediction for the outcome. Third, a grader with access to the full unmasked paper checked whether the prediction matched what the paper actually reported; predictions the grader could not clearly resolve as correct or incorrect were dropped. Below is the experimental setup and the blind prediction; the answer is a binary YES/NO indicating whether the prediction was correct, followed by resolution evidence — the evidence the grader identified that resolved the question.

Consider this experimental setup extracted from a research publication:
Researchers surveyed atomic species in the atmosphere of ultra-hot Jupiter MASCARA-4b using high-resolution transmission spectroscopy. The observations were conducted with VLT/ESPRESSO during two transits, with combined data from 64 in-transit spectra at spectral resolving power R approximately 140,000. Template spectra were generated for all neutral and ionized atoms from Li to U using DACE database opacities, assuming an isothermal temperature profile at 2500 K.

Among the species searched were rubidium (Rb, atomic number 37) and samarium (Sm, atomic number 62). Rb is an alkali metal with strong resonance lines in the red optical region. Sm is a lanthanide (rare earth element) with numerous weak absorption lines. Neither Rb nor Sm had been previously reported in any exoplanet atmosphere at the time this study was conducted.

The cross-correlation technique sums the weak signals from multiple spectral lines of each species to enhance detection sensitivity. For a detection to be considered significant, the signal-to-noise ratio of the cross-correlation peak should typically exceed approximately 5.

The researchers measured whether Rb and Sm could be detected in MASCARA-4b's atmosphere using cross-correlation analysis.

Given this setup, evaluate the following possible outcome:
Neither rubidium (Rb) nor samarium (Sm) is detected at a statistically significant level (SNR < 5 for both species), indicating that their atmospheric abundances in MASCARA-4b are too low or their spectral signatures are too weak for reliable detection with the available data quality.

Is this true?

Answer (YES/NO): NO